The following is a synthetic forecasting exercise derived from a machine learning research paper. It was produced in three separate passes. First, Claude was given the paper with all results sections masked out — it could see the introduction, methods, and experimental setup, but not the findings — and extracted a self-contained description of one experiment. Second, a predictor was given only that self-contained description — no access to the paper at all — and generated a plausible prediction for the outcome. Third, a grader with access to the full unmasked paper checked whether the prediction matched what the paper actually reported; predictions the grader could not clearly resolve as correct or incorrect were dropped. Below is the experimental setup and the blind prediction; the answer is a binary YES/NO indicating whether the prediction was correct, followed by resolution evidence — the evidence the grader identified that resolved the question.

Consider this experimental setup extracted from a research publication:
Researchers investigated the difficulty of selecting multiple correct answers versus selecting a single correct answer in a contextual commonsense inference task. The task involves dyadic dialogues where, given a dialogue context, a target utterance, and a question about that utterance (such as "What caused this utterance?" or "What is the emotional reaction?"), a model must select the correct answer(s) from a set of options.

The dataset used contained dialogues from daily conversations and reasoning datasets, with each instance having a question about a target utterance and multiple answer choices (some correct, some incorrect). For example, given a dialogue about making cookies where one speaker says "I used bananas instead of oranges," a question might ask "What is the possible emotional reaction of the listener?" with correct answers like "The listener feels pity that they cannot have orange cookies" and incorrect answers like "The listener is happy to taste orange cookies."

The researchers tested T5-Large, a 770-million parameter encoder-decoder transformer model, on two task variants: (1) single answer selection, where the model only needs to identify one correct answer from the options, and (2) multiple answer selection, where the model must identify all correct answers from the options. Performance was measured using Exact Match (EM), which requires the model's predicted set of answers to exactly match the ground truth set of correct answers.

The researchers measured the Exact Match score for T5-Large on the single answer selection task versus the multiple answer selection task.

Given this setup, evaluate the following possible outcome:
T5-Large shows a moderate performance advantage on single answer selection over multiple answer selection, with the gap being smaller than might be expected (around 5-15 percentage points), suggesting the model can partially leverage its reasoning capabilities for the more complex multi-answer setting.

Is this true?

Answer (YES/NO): NO